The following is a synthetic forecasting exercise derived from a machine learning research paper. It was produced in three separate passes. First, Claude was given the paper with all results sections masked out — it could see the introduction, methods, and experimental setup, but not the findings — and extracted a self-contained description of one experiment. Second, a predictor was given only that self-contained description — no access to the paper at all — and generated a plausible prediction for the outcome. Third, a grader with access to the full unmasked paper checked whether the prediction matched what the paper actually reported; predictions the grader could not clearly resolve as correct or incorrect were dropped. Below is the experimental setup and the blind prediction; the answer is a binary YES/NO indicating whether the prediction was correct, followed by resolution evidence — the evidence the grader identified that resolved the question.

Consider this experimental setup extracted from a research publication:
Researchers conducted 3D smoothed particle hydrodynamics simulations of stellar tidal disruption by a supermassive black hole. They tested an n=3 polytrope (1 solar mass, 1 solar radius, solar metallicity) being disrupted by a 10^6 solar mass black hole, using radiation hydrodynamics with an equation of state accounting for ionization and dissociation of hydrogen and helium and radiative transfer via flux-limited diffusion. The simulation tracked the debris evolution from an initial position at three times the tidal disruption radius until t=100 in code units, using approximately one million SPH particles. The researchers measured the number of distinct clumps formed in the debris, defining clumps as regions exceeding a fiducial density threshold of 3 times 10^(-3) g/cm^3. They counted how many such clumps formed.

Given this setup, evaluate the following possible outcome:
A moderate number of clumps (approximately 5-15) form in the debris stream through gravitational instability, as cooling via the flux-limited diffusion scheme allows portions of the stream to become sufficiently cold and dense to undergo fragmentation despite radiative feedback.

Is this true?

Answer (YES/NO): NO